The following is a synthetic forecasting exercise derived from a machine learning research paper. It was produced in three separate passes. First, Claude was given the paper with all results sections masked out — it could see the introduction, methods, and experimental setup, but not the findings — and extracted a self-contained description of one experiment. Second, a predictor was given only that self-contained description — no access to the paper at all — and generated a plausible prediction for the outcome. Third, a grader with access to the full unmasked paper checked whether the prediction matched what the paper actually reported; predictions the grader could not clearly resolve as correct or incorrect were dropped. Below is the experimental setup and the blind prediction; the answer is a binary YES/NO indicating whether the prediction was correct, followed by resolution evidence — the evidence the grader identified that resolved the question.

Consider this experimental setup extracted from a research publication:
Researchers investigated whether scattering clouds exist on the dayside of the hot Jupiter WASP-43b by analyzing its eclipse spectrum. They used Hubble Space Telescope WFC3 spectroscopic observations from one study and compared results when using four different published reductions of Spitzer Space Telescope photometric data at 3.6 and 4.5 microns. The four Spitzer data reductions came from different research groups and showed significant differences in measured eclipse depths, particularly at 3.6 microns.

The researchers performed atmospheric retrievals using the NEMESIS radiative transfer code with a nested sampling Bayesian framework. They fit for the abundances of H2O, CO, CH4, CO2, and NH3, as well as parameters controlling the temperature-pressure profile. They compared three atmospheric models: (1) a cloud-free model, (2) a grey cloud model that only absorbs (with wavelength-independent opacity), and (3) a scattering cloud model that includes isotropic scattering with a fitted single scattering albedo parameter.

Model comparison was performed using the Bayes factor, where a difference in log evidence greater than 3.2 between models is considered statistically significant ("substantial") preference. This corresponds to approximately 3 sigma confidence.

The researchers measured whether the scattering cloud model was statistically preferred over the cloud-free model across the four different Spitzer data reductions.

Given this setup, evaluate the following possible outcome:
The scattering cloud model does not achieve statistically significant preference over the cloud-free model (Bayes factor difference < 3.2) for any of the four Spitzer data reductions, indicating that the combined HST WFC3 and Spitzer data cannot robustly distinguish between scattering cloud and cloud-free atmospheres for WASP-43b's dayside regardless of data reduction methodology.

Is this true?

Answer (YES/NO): NO